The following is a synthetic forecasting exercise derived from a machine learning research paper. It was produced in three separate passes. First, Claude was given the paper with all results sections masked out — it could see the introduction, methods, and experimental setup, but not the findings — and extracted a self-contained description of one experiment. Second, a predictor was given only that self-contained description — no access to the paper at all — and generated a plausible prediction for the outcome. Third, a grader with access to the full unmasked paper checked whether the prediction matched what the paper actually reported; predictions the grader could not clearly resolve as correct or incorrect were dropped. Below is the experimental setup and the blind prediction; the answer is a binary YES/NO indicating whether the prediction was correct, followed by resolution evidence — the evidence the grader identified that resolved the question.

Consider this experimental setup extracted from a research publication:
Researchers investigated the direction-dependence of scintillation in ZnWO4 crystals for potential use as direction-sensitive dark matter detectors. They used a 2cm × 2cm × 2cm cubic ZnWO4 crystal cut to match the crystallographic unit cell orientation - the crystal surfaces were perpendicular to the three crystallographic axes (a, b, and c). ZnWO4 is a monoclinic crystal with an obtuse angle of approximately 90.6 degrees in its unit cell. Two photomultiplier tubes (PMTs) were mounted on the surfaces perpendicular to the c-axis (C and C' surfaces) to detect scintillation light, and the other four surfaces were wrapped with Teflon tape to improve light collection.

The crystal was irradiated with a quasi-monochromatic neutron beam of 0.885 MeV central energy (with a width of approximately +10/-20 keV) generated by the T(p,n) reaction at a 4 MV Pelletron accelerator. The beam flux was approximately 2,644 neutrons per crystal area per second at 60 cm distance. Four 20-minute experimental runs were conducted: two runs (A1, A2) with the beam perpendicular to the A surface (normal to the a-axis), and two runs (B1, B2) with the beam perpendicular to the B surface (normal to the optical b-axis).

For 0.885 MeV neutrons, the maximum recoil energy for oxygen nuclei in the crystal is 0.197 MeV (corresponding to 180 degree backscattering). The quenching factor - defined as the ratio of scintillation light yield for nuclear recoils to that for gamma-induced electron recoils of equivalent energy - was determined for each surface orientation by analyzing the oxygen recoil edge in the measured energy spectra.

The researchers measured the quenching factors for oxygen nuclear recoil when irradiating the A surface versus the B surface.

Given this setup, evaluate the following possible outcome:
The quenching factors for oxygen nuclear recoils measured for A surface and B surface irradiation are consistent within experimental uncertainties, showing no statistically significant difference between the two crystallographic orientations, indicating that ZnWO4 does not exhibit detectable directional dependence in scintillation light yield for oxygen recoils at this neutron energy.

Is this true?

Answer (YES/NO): NO